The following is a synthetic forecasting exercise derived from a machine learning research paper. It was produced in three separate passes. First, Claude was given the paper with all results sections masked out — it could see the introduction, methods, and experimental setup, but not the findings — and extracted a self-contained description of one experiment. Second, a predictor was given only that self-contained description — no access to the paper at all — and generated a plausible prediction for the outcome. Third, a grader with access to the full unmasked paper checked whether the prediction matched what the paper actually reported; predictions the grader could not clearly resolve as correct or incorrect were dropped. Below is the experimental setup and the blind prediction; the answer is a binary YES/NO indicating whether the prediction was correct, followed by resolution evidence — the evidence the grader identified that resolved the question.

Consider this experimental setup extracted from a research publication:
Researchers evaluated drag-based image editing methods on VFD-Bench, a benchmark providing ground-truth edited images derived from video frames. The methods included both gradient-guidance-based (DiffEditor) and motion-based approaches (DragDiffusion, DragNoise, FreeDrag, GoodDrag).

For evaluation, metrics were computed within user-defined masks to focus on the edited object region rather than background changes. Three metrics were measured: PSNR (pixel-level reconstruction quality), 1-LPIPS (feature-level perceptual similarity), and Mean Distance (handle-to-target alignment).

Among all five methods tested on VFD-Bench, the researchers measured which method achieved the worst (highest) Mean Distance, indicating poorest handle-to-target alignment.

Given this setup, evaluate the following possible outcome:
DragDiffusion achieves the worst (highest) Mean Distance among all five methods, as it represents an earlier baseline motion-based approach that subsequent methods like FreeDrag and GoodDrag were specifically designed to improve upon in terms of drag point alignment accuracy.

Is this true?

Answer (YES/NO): NO